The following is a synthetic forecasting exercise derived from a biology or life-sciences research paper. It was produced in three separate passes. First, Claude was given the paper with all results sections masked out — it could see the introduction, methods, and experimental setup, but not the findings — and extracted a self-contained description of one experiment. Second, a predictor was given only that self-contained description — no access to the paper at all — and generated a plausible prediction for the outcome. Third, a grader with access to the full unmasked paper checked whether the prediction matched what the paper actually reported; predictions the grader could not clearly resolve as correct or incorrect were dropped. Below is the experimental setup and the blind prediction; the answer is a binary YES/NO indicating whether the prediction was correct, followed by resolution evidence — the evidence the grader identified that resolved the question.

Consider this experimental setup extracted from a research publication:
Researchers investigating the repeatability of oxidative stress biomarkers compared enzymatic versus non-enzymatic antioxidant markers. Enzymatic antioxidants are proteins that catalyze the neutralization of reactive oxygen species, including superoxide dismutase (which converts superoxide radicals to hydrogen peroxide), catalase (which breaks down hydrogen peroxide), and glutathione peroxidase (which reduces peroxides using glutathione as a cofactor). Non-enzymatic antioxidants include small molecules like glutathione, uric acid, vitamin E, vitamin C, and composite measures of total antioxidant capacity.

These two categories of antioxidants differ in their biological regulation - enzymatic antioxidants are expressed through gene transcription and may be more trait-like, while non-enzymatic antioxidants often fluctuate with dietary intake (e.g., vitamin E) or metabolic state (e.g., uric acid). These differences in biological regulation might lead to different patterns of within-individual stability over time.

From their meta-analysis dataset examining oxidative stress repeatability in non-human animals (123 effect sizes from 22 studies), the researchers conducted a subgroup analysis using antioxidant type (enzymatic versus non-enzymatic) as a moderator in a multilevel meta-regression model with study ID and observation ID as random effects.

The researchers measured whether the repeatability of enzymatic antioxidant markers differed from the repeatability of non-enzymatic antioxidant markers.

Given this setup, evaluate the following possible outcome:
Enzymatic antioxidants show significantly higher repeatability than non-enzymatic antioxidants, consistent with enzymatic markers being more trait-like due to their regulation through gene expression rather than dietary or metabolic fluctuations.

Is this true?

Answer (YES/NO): NO